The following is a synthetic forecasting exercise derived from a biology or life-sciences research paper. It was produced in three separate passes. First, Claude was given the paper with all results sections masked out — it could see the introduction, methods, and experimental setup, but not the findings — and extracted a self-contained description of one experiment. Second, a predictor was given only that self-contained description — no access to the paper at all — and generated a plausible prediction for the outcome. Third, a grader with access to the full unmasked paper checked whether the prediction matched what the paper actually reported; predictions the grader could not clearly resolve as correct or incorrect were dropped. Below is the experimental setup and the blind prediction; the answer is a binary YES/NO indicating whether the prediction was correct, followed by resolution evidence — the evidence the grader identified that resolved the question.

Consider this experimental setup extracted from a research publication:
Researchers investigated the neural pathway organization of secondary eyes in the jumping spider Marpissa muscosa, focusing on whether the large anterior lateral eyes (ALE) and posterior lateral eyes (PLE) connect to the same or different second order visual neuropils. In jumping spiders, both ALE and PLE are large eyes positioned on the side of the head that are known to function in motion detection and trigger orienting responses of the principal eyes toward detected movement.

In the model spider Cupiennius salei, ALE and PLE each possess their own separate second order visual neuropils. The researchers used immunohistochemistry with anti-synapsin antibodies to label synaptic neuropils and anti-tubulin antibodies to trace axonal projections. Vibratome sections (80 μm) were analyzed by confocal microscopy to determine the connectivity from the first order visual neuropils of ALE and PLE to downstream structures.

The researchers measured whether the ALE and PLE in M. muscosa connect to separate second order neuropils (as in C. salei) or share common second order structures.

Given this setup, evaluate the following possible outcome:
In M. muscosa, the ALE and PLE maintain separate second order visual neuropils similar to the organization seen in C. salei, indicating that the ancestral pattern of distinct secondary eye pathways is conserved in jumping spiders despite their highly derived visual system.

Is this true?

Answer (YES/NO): NO